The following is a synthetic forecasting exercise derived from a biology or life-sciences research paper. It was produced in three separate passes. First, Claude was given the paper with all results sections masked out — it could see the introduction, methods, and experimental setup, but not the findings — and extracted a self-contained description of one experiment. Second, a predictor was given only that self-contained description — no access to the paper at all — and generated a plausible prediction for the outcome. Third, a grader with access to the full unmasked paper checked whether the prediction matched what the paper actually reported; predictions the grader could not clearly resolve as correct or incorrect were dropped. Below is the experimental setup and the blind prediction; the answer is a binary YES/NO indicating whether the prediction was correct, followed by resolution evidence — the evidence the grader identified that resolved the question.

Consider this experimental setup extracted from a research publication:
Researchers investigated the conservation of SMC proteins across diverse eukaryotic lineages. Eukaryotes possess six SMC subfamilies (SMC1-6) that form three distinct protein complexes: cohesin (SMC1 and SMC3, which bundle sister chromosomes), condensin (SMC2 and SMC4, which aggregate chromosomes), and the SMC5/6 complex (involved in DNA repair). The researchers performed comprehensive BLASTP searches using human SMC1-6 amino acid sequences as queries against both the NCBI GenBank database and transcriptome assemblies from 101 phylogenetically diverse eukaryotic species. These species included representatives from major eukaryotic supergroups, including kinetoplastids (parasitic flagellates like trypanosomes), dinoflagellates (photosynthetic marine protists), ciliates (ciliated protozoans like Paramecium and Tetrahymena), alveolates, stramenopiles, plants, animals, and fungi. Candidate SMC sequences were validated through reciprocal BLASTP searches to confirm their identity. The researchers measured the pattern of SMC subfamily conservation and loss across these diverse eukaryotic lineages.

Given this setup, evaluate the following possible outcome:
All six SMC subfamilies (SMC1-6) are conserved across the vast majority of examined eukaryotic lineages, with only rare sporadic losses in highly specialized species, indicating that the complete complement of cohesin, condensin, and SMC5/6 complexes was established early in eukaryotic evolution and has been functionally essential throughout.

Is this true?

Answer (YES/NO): NO